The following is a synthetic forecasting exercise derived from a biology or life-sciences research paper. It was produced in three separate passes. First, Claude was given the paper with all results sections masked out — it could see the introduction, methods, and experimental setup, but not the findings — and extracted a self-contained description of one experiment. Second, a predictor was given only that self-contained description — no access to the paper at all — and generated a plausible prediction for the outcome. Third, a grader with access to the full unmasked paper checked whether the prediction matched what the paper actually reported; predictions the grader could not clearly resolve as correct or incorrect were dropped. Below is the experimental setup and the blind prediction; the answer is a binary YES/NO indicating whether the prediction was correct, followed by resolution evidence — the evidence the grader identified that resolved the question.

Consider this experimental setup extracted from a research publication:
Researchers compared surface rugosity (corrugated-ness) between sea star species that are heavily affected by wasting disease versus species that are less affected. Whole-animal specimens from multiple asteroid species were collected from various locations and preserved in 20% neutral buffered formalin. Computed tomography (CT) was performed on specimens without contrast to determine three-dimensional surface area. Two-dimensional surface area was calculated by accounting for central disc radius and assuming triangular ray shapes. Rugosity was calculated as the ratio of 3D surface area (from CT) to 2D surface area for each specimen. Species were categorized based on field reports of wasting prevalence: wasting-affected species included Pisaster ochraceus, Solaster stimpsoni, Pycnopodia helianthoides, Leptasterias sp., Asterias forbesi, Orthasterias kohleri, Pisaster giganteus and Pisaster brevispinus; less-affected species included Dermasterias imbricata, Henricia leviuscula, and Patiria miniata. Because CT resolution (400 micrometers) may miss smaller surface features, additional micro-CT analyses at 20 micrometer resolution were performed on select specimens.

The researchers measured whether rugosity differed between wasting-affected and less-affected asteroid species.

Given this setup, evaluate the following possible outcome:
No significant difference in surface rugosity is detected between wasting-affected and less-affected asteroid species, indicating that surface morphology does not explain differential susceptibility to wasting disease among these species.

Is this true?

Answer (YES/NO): NO